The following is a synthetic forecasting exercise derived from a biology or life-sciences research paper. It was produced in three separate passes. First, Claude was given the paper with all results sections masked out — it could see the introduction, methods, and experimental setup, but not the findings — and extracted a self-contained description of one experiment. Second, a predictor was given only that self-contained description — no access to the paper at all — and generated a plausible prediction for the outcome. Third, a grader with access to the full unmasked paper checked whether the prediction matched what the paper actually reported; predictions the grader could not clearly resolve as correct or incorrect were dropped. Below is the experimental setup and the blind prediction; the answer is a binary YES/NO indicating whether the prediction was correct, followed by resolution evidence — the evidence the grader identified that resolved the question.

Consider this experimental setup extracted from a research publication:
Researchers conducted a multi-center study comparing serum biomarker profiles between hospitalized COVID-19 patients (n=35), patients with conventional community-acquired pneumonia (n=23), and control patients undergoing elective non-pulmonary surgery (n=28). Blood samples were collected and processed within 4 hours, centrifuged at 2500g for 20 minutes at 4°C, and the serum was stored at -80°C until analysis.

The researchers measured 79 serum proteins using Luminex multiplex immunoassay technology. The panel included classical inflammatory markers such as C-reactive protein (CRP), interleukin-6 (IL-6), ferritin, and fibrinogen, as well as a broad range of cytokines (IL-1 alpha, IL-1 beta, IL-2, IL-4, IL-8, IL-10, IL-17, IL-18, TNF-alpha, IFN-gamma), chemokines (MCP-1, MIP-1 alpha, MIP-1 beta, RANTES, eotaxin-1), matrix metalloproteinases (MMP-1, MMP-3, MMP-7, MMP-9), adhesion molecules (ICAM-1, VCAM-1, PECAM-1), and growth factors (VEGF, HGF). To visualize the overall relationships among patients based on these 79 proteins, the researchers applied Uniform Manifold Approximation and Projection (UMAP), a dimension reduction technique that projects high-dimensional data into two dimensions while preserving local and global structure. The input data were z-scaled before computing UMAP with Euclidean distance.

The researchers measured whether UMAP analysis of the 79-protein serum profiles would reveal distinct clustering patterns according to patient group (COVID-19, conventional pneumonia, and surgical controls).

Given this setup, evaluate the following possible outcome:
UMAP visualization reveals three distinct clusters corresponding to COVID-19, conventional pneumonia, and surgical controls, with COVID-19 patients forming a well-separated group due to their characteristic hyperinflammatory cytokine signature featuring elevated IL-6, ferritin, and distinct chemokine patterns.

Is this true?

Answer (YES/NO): NO